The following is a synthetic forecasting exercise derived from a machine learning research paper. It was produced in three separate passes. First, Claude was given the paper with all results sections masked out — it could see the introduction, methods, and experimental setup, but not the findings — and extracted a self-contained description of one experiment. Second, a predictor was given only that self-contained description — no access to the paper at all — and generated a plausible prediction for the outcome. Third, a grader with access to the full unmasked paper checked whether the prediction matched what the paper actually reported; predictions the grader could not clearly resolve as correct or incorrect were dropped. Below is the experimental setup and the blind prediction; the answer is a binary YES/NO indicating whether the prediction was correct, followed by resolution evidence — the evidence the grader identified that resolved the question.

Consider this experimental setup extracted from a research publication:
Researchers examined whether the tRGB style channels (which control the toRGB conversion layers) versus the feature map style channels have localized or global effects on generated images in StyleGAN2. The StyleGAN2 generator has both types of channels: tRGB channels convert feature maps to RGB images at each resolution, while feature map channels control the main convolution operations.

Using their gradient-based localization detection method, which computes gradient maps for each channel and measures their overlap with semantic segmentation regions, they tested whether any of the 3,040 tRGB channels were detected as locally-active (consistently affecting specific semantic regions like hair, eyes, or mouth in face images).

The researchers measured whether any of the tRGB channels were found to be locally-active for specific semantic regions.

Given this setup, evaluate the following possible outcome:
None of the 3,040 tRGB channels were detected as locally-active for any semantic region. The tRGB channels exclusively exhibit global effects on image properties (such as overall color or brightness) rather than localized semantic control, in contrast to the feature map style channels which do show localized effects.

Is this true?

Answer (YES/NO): YES